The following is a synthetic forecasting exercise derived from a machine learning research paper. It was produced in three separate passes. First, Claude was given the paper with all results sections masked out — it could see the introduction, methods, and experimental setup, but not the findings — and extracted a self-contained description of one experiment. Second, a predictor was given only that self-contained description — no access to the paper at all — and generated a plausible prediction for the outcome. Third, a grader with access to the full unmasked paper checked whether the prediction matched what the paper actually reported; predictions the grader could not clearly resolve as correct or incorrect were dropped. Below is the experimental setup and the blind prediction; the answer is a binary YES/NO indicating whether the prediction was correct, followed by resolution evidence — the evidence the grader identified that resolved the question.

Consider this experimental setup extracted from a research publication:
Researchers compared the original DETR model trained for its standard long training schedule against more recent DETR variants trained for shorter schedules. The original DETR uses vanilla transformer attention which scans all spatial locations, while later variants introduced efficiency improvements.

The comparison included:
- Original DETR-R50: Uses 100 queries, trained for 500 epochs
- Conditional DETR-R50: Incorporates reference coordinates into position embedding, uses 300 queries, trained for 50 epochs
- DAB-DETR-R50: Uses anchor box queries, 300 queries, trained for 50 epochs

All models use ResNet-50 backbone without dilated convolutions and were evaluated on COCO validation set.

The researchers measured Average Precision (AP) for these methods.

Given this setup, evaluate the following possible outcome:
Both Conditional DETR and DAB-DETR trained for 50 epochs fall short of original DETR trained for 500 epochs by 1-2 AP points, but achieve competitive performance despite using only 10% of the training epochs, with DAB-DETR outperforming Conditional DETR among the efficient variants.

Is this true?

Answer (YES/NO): NO